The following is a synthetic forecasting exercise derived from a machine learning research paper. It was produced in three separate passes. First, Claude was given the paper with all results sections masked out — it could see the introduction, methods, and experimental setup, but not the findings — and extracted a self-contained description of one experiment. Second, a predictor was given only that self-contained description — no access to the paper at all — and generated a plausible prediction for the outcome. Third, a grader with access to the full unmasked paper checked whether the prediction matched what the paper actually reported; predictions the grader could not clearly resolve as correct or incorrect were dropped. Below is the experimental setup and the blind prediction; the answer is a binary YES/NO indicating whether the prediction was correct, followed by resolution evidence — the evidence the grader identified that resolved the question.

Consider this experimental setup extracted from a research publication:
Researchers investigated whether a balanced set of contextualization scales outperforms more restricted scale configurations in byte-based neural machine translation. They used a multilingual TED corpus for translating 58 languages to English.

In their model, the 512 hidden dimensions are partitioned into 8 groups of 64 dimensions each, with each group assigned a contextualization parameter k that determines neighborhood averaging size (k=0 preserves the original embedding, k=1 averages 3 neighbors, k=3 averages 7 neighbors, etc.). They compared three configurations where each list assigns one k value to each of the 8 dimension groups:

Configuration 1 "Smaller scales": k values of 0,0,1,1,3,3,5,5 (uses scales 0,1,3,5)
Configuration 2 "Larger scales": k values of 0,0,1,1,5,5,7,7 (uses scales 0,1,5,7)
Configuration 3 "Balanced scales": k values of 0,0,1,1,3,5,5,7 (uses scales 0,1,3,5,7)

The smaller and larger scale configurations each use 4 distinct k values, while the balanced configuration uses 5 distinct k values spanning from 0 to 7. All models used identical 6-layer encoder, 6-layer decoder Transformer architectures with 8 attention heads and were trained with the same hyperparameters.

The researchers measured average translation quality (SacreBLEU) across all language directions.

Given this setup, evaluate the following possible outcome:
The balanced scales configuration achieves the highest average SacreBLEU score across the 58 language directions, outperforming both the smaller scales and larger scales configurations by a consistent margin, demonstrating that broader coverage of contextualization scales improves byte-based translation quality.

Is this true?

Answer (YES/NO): YES